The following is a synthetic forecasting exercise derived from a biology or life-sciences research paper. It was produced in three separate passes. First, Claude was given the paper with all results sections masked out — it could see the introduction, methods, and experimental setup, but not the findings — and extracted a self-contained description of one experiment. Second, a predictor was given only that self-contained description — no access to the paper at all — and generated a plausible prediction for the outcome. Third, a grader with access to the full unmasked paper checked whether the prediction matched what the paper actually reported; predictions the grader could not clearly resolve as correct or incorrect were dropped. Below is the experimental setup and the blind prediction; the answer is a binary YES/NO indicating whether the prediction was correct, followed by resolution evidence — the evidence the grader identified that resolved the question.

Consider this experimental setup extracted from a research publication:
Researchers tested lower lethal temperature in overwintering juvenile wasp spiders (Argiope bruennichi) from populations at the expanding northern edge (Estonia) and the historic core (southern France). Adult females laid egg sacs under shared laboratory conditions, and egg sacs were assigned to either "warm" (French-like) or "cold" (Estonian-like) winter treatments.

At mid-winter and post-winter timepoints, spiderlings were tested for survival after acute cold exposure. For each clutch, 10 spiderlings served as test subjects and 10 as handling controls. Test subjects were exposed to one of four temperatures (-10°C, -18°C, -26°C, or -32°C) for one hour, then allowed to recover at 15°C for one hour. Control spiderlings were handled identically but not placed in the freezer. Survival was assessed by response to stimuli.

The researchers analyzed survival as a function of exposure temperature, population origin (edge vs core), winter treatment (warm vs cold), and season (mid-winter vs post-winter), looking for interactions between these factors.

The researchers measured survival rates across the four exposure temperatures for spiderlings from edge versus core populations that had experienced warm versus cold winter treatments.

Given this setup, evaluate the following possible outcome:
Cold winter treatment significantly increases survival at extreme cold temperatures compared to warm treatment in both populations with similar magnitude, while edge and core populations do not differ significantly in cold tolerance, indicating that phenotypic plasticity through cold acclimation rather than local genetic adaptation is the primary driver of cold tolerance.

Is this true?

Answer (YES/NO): NO